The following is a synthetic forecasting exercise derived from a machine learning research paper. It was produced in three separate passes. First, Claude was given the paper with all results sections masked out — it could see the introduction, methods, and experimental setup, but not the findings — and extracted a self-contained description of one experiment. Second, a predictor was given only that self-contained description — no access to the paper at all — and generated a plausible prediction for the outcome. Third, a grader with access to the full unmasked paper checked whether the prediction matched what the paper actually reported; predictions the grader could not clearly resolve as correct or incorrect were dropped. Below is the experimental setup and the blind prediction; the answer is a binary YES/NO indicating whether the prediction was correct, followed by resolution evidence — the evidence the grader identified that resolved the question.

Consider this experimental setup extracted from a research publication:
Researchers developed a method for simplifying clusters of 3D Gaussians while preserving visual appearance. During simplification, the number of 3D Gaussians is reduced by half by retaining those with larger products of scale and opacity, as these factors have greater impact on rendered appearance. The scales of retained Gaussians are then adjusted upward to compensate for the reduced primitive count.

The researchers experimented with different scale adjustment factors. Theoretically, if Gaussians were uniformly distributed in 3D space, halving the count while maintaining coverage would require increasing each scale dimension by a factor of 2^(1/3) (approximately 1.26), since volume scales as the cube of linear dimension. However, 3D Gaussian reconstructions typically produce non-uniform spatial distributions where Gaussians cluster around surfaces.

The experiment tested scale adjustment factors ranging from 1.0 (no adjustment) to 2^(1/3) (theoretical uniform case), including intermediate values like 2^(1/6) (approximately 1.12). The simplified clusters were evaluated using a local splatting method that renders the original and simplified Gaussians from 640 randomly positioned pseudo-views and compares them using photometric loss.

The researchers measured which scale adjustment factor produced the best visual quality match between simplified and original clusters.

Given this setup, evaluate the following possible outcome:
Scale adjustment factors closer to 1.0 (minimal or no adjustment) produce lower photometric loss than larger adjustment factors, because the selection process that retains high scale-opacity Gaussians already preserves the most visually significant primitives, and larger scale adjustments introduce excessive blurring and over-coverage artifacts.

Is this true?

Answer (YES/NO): NO